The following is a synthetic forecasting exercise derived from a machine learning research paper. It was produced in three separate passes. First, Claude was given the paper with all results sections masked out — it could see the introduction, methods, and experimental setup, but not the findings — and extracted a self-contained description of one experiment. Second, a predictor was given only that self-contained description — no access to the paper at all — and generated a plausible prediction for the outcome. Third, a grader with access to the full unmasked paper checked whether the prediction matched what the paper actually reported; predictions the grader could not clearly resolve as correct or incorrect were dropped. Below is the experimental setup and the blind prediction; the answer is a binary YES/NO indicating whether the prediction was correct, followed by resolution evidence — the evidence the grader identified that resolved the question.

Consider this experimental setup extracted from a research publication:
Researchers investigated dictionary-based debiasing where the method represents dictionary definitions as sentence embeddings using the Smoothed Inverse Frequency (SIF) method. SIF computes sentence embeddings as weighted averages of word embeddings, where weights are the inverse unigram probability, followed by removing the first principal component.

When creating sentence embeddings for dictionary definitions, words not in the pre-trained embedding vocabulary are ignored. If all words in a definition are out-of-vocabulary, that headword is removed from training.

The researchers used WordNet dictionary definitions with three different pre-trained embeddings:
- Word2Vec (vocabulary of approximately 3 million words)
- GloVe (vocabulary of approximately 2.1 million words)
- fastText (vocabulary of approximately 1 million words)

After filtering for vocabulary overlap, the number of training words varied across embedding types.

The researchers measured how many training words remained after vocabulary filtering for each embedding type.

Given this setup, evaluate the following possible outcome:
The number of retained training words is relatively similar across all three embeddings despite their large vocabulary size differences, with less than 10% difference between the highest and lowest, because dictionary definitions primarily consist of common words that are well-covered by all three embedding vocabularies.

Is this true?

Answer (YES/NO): NO